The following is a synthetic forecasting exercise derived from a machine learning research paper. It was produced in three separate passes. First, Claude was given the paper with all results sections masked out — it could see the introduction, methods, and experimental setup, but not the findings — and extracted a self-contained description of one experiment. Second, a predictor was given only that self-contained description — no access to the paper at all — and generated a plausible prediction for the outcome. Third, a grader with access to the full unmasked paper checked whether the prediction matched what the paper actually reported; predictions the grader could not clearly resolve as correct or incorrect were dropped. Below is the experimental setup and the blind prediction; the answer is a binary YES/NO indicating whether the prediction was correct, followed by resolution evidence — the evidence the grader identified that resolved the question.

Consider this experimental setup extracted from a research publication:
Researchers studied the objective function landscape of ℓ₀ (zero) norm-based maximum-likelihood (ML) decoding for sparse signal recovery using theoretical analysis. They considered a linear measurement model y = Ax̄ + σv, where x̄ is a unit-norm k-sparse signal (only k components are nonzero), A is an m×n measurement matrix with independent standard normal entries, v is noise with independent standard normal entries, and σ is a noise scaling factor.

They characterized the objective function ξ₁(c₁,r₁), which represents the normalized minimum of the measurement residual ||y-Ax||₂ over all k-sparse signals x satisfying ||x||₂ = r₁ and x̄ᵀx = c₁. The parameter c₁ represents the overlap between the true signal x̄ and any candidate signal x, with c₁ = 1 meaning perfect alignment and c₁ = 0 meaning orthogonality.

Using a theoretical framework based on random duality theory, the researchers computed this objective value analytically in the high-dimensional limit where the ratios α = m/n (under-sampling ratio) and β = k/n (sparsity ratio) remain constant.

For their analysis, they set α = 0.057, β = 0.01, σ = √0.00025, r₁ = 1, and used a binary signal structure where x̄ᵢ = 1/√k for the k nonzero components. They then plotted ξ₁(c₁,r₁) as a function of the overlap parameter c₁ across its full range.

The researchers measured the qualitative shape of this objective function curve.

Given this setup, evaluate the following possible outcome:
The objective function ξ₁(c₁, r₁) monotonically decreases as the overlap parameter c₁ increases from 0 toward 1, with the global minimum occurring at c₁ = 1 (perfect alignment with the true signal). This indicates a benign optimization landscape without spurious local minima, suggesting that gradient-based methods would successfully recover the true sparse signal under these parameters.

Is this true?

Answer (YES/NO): NO